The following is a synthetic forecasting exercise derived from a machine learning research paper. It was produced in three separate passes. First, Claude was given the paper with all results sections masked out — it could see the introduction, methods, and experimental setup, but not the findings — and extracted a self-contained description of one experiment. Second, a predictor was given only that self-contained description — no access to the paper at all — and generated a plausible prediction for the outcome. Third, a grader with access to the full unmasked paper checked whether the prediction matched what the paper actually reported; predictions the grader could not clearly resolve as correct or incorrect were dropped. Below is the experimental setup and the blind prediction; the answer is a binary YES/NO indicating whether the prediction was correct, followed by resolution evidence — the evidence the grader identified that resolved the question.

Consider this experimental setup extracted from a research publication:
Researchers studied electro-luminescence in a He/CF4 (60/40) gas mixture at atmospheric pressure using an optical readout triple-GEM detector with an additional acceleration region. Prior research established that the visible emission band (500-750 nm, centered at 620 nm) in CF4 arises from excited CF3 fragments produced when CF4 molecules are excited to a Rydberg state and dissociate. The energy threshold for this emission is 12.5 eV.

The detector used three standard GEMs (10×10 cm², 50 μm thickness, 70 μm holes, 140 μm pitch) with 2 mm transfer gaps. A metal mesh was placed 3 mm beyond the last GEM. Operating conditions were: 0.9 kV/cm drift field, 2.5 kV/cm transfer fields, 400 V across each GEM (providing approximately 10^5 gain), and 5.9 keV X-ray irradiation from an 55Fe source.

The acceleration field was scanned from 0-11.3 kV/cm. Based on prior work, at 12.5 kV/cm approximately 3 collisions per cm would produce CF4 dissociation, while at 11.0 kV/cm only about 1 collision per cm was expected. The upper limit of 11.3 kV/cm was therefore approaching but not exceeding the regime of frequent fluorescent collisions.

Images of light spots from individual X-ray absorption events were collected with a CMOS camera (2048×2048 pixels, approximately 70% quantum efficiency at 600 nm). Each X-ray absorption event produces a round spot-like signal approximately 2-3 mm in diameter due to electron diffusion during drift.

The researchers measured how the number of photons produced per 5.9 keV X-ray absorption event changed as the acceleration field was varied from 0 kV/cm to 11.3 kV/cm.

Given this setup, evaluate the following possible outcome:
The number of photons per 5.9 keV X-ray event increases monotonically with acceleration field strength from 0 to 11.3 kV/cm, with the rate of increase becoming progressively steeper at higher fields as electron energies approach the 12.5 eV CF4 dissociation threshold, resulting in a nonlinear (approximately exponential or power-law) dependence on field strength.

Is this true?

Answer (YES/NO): NO